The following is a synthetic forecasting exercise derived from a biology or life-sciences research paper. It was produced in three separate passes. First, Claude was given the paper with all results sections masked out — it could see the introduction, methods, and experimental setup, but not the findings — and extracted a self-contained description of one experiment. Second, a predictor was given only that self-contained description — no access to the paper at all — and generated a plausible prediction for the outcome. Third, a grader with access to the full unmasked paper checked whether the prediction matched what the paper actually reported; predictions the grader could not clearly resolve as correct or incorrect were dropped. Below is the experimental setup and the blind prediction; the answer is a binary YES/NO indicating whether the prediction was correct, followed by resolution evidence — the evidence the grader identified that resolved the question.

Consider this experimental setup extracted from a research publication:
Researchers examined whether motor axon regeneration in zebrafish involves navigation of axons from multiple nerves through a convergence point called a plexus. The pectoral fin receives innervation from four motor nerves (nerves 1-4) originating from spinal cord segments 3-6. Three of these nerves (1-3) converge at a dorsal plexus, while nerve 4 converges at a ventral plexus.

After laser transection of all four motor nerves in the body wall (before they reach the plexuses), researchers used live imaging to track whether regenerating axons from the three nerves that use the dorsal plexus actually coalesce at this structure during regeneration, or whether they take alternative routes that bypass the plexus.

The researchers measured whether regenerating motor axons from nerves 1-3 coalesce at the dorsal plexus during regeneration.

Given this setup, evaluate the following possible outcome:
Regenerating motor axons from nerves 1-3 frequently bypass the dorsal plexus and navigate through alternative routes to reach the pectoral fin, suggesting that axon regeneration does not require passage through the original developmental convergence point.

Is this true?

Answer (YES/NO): NO